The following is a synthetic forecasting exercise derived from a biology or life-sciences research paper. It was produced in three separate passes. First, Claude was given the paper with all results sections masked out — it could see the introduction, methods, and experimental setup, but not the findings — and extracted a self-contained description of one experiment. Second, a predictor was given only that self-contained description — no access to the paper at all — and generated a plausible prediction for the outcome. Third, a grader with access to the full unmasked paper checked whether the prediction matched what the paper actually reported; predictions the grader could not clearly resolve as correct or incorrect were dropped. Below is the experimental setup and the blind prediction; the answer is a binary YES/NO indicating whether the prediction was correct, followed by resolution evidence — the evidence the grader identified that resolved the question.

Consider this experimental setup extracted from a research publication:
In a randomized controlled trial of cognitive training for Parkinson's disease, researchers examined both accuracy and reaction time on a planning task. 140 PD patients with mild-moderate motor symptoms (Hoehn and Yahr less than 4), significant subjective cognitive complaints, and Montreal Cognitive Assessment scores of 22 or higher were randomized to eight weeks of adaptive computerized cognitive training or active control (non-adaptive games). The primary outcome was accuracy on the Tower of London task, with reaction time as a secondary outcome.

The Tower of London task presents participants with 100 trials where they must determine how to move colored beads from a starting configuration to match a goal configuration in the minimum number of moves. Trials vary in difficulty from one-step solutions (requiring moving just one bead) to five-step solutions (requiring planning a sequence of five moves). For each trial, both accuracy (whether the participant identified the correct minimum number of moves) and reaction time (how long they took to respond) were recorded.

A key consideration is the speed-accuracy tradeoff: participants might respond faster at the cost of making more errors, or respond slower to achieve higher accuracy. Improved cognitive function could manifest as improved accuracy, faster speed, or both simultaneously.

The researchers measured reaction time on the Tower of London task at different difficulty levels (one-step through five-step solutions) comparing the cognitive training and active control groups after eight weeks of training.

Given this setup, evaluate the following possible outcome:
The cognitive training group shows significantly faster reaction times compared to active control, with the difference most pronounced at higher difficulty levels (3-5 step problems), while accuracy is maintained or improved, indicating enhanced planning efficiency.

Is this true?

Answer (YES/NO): NO